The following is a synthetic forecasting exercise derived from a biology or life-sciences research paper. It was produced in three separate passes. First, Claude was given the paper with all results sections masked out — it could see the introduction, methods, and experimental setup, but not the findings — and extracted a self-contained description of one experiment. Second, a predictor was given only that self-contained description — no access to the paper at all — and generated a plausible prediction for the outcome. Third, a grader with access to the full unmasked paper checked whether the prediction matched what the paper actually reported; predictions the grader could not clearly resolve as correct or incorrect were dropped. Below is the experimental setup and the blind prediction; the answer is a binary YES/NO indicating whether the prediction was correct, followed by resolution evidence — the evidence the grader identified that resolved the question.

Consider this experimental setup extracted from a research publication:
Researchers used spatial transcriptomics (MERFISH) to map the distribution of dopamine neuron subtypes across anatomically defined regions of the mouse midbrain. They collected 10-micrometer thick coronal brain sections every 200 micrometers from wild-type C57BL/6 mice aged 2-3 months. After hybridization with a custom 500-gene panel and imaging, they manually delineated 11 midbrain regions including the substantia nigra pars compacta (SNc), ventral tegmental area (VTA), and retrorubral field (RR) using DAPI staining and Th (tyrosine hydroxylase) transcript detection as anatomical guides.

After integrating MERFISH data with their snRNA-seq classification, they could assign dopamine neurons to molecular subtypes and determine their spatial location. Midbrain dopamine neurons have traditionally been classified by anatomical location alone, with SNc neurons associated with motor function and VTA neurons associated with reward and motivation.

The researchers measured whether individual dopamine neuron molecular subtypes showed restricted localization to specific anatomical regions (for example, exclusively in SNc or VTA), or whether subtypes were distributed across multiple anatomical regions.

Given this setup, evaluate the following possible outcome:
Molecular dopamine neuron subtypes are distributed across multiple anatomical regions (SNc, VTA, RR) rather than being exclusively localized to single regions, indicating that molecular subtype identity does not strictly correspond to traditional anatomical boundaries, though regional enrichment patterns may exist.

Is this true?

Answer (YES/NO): YES